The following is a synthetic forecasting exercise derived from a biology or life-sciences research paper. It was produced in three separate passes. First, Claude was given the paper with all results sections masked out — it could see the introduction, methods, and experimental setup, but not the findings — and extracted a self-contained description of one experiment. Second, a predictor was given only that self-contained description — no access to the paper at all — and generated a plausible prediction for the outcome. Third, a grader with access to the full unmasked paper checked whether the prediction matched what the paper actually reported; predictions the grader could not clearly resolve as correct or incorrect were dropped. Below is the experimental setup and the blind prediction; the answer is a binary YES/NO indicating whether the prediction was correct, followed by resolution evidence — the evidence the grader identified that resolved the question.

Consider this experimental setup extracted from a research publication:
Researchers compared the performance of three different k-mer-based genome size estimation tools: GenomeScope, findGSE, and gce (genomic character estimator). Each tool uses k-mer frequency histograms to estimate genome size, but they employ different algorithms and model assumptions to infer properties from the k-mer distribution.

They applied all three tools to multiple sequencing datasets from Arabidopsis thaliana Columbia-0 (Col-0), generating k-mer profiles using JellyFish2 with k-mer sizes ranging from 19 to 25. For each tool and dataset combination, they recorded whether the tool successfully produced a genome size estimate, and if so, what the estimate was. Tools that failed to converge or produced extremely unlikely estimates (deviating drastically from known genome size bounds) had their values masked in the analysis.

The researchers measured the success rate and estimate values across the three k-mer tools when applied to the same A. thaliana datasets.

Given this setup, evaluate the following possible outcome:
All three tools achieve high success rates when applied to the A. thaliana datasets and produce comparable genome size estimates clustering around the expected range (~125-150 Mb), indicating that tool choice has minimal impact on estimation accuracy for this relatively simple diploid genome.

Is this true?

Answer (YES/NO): NO